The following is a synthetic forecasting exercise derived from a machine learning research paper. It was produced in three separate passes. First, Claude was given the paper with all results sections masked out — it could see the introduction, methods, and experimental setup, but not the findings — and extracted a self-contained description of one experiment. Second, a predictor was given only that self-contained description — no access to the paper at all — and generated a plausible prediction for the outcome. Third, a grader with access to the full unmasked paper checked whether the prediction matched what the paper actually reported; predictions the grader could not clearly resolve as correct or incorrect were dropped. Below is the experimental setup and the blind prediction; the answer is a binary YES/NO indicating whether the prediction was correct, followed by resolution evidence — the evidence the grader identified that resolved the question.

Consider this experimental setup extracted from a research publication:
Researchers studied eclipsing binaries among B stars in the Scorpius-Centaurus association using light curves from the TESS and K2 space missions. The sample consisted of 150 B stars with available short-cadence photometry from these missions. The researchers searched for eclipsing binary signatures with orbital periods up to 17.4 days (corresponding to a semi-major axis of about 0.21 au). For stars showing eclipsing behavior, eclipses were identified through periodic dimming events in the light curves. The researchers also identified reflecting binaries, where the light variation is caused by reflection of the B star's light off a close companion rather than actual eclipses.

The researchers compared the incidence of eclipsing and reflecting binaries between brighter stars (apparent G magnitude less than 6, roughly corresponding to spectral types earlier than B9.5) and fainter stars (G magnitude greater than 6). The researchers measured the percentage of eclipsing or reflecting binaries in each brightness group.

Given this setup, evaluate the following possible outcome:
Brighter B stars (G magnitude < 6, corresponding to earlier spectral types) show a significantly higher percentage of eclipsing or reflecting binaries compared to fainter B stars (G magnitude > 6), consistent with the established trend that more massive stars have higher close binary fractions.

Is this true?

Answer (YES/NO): YES